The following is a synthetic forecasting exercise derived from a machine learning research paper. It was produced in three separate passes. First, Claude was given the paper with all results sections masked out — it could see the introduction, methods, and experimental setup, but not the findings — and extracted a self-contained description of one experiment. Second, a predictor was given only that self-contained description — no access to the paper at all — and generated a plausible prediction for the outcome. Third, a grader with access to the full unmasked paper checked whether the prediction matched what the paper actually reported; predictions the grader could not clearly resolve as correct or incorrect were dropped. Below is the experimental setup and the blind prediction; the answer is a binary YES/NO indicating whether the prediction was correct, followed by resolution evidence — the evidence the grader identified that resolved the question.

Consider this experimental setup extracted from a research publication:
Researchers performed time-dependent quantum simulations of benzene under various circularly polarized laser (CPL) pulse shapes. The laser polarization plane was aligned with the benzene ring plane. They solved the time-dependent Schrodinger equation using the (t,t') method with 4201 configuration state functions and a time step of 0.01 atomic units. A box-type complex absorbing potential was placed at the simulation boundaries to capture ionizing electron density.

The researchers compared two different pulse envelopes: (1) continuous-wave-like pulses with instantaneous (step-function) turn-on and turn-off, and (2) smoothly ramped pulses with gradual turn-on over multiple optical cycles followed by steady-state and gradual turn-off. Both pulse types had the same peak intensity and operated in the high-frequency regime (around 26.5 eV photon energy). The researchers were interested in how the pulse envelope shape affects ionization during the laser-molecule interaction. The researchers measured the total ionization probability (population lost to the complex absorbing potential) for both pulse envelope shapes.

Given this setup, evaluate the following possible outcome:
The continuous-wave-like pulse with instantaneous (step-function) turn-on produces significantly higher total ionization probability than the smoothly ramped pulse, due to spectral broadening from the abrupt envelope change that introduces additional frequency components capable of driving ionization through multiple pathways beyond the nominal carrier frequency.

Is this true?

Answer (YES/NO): NO